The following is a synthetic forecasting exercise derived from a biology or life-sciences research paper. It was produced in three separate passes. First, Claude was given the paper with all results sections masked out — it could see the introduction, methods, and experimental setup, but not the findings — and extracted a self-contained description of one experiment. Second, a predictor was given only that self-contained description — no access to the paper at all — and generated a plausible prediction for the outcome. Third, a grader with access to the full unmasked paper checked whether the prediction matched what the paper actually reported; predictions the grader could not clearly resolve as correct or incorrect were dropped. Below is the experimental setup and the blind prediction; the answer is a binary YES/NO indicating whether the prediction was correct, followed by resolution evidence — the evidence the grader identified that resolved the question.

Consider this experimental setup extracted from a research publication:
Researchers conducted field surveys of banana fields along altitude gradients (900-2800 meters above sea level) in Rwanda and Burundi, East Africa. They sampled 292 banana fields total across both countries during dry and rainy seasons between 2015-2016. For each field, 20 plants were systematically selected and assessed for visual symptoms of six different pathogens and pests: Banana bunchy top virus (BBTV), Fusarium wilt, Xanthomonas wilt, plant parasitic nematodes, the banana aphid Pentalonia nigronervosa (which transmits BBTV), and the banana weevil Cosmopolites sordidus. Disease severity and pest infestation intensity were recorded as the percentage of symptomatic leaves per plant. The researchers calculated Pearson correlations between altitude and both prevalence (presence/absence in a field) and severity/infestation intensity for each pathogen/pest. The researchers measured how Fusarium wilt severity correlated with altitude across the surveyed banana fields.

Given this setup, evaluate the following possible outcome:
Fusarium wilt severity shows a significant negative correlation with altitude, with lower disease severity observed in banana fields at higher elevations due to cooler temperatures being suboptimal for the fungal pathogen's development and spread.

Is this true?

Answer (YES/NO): YES